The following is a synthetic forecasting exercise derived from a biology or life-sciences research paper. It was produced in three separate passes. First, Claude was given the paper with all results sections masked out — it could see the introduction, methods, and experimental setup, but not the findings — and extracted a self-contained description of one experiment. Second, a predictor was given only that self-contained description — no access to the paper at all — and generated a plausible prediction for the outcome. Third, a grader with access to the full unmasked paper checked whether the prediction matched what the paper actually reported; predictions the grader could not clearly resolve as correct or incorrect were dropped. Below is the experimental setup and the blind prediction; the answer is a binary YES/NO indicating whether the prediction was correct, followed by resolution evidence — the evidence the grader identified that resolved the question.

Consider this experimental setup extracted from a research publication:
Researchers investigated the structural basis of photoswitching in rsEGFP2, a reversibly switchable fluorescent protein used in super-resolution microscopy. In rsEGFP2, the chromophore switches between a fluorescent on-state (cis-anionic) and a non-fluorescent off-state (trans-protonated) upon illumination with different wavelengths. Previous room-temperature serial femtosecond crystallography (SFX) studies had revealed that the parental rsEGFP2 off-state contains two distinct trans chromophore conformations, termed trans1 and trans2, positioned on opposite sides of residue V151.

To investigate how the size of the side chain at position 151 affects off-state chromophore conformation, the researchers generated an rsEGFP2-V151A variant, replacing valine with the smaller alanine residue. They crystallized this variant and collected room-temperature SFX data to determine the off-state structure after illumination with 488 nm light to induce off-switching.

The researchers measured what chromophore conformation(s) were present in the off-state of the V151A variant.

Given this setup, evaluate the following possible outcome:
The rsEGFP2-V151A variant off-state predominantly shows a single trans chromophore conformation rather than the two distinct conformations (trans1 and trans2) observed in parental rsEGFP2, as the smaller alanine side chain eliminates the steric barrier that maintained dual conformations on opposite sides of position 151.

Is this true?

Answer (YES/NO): YES